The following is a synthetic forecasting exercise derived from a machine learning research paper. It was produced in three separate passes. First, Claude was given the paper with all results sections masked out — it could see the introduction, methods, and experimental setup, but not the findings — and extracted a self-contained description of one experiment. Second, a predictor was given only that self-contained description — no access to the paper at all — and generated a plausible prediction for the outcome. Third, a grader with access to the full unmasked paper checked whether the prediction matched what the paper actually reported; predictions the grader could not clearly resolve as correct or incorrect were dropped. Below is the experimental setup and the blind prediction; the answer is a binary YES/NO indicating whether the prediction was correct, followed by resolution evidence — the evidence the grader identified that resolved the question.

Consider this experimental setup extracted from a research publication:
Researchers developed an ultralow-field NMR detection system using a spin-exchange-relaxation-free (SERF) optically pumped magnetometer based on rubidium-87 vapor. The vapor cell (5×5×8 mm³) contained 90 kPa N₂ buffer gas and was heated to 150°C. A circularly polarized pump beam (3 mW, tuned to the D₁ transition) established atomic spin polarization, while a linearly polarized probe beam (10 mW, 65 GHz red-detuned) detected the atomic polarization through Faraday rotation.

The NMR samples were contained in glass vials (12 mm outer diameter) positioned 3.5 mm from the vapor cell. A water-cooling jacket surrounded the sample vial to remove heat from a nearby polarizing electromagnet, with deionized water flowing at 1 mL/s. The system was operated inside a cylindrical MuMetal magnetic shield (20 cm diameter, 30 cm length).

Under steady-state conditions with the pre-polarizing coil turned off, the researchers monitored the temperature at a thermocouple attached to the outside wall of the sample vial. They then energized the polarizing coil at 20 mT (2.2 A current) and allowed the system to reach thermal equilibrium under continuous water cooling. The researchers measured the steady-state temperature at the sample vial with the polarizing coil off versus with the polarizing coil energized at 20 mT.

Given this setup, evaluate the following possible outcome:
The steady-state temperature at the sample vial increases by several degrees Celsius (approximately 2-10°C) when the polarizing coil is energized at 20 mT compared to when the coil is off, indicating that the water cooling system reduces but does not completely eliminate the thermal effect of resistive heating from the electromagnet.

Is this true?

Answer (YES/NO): YES